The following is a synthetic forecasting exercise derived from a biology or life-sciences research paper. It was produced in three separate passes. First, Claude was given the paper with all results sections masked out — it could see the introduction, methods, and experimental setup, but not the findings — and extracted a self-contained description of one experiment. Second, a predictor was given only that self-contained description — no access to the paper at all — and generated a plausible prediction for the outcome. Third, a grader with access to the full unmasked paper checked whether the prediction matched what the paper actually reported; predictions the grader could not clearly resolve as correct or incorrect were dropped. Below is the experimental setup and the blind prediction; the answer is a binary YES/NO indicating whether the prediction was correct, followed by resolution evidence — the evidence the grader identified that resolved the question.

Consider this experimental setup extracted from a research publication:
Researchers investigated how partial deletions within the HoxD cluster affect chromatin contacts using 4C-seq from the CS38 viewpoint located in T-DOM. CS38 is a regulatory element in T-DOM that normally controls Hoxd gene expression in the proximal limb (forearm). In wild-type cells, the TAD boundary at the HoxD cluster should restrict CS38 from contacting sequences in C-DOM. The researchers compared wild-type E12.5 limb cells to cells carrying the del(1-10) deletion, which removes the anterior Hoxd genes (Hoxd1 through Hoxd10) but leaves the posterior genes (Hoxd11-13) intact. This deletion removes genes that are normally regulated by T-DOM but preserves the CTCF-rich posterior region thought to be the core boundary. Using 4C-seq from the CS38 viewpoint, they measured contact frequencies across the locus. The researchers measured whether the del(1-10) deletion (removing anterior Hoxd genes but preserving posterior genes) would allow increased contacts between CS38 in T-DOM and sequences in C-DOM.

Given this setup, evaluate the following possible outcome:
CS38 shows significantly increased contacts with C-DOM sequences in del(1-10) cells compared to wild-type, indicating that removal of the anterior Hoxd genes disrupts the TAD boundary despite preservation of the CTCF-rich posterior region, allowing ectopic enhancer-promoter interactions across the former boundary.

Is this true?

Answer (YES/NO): NO